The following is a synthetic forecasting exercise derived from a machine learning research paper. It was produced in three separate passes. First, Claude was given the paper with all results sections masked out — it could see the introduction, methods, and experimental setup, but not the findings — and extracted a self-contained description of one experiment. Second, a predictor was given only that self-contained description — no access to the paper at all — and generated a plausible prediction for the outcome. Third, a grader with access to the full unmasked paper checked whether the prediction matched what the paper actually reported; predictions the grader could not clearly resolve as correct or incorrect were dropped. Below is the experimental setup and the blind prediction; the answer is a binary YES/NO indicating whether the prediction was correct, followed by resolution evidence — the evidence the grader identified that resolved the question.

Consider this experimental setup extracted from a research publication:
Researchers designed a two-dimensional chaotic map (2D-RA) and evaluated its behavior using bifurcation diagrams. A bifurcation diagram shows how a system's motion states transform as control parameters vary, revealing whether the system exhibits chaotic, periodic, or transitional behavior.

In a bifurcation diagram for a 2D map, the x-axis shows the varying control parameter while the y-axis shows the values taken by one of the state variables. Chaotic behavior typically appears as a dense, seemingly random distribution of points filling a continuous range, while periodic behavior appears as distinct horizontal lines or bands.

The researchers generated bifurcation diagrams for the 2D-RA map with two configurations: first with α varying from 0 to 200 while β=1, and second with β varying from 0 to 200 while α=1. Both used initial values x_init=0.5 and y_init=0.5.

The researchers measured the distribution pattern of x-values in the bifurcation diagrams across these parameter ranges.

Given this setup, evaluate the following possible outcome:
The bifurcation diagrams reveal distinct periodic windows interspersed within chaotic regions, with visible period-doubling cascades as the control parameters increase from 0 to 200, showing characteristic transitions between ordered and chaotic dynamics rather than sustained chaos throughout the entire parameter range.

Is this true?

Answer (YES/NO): NO